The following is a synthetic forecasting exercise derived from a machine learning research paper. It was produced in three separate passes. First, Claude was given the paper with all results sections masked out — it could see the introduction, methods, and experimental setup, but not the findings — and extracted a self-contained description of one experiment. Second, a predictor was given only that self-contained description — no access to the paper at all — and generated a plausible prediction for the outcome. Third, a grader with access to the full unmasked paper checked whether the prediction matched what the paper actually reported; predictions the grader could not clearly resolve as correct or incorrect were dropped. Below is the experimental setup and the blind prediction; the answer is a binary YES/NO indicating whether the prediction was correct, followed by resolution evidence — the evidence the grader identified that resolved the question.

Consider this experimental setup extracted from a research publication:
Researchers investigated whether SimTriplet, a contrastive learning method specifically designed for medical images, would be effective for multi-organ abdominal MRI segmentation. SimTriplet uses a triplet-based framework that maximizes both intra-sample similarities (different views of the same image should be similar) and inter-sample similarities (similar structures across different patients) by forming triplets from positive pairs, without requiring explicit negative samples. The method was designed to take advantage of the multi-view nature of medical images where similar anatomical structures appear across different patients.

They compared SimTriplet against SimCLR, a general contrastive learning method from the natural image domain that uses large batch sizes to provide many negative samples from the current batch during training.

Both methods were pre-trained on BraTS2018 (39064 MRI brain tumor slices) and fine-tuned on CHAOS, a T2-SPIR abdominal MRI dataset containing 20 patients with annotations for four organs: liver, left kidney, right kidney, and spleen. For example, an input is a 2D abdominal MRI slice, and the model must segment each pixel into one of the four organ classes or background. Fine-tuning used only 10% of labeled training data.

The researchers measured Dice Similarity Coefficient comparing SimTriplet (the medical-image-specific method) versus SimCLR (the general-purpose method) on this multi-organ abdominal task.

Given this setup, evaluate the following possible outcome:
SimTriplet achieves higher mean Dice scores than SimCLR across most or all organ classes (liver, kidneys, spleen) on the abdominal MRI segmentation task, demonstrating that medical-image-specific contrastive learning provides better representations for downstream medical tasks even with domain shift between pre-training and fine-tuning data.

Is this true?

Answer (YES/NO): NO